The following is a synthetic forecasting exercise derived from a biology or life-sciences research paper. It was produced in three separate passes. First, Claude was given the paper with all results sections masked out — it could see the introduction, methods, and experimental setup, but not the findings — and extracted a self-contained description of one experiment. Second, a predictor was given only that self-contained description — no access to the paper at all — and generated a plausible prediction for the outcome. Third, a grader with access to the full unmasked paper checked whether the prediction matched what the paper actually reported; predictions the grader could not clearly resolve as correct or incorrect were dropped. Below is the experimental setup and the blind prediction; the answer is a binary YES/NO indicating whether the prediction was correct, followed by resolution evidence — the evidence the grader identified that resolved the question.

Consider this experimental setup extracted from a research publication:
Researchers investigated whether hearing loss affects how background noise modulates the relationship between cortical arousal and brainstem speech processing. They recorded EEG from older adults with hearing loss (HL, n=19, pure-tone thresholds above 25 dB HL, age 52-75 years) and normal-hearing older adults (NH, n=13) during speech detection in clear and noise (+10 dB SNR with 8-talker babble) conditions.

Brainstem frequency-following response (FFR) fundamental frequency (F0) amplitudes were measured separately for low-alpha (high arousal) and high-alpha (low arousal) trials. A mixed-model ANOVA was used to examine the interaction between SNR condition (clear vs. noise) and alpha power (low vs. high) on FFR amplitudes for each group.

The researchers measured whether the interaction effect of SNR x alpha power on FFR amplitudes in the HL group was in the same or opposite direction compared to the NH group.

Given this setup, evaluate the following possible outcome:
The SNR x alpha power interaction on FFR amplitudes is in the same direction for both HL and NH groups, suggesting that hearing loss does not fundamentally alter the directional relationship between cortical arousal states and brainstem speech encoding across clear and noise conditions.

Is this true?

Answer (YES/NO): NO